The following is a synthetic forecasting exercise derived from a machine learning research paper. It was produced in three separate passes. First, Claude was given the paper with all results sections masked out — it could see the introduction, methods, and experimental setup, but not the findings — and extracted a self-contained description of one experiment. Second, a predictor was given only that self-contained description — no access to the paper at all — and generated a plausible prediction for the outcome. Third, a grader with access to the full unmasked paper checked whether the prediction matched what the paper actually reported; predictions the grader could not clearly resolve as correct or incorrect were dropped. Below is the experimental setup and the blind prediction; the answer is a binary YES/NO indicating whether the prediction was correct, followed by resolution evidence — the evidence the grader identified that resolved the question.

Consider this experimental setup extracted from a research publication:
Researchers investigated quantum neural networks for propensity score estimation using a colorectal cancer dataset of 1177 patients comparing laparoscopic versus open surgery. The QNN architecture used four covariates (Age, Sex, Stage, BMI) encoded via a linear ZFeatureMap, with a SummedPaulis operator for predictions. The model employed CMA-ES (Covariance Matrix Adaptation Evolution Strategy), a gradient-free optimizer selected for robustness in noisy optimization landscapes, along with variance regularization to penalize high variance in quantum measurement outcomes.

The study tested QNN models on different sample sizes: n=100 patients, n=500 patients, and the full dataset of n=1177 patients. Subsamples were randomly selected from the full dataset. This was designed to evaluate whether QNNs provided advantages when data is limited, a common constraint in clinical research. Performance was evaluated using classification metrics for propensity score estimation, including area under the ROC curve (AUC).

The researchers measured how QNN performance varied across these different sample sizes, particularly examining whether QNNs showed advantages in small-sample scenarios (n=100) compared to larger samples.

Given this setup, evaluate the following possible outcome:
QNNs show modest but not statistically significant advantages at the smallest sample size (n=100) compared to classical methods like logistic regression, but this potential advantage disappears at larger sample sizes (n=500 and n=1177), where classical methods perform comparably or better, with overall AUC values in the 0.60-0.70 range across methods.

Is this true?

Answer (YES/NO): NO